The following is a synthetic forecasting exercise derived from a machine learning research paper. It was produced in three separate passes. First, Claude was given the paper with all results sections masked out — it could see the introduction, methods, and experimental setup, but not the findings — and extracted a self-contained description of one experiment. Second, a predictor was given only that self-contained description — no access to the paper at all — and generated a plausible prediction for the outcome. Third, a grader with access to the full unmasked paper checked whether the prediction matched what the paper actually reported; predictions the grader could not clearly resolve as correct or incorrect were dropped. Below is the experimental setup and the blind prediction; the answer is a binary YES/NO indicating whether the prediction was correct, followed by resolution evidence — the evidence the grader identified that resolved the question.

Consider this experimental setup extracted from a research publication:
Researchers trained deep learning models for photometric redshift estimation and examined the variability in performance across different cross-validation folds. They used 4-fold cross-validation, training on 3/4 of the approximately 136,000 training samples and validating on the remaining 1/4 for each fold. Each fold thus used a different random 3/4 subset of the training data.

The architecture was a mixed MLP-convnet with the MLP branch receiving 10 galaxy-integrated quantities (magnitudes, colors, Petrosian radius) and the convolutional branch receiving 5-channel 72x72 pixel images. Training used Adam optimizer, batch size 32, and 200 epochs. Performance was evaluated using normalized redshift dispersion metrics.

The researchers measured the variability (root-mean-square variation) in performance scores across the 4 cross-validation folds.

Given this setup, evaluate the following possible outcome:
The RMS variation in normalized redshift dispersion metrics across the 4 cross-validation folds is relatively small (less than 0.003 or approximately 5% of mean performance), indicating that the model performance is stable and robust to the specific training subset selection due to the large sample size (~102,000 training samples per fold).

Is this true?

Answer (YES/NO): YES